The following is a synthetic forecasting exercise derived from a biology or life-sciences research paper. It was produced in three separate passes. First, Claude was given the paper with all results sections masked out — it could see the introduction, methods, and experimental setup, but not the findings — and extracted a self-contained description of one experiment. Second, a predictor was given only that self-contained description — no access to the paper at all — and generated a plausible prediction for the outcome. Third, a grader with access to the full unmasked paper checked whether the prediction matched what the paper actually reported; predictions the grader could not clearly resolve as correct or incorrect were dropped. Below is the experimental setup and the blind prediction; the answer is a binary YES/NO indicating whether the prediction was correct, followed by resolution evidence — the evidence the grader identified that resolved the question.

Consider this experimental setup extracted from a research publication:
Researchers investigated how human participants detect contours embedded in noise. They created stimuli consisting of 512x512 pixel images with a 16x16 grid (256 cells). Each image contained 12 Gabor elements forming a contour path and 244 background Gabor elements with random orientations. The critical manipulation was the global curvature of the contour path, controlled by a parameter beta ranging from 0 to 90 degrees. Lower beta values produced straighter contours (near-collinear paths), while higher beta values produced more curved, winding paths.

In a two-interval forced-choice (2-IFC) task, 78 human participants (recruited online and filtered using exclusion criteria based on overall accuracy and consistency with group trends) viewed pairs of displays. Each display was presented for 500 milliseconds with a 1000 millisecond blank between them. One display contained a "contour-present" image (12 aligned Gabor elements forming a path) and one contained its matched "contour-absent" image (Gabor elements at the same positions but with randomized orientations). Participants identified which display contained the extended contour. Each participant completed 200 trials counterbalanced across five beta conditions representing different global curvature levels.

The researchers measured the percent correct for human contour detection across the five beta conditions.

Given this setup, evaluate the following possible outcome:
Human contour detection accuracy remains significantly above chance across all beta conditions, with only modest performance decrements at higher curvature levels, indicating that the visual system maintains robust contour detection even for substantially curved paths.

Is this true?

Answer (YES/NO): NO